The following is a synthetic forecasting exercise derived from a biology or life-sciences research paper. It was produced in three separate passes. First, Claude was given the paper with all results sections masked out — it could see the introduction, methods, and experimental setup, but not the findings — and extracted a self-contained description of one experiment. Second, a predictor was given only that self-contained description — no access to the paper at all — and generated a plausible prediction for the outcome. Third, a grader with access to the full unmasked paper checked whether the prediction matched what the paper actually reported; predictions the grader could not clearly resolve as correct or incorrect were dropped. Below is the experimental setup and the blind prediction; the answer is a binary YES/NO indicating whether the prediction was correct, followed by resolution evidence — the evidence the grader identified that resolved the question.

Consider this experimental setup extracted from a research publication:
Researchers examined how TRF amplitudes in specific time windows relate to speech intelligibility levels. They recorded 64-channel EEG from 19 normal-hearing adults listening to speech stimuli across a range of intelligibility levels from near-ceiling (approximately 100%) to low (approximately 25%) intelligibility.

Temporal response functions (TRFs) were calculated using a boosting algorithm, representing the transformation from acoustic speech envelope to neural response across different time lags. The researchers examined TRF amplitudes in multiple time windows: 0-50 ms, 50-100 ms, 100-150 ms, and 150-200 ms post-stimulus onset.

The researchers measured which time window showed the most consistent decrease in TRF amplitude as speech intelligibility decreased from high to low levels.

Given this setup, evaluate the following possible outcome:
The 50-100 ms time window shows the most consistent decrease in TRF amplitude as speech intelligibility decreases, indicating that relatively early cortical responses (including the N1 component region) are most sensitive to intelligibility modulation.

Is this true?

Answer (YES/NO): NO